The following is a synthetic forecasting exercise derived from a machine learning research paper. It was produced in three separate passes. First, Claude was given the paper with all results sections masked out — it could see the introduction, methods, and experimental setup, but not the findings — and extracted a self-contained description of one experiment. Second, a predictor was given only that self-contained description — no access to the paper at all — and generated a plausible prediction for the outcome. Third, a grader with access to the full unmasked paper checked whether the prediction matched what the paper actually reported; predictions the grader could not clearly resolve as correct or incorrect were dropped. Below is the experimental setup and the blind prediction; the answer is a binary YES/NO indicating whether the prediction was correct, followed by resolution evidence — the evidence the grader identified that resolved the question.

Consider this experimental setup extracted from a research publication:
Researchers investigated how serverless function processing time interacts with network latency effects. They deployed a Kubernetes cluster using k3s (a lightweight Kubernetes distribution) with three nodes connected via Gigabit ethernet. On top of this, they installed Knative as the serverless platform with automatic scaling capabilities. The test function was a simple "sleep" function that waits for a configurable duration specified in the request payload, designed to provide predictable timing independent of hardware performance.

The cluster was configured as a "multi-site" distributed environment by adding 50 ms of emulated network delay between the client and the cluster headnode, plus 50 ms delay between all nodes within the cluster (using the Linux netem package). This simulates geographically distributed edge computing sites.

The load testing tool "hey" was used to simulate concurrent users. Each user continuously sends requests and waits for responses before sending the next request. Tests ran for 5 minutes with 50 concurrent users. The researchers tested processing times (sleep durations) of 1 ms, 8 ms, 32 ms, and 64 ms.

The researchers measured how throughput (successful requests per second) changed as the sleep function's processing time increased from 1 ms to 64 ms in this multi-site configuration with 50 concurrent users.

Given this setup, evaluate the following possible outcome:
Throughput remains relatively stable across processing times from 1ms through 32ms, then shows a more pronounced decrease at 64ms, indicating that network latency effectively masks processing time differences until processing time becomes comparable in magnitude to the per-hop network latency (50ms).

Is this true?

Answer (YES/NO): NO